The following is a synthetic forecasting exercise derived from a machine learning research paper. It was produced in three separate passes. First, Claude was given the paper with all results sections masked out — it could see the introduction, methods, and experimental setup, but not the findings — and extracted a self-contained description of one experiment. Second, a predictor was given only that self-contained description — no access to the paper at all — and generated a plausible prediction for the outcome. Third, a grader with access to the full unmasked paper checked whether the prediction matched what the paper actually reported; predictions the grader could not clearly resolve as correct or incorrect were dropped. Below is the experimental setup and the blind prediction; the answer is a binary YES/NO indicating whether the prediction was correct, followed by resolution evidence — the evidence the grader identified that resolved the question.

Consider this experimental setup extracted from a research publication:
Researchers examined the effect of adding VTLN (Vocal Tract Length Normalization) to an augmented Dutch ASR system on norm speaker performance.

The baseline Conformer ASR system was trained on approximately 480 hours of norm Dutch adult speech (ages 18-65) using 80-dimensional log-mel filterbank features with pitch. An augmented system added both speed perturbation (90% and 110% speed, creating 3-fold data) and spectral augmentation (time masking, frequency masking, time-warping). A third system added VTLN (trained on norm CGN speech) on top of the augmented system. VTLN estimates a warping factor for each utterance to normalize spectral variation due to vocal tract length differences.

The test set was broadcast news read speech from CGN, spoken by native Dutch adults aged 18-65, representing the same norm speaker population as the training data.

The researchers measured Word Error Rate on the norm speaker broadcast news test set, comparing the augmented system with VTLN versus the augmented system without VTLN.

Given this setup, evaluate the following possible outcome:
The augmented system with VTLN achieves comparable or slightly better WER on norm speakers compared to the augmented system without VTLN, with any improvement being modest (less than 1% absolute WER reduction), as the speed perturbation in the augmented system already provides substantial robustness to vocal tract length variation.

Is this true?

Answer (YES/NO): NO